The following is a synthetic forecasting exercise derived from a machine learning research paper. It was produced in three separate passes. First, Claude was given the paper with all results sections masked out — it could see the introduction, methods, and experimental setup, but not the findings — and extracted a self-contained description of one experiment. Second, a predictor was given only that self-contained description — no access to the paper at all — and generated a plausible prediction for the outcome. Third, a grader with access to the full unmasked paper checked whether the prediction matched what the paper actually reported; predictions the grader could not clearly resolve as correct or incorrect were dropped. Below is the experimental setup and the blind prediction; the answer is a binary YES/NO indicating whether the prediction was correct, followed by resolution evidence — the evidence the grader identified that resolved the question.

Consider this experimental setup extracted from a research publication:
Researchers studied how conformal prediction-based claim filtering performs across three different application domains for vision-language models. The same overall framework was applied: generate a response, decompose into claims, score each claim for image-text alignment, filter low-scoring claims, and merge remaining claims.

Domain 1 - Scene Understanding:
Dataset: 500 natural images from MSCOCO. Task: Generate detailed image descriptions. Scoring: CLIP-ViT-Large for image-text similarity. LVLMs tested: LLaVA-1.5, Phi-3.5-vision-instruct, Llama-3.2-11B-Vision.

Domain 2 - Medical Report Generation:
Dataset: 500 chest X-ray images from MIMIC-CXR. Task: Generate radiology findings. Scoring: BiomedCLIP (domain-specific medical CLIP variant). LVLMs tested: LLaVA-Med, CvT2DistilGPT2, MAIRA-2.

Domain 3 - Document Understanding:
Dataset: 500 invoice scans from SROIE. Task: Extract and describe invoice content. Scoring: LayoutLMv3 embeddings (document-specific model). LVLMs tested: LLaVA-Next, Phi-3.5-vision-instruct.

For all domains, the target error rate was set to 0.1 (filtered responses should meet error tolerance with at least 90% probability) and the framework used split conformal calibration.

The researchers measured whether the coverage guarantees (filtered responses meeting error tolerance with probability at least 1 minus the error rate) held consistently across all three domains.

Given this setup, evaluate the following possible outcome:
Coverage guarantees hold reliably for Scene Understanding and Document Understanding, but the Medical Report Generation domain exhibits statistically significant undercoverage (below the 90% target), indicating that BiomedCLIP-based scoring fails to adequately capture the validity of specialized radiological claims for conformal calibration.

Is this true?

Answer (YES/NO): NO